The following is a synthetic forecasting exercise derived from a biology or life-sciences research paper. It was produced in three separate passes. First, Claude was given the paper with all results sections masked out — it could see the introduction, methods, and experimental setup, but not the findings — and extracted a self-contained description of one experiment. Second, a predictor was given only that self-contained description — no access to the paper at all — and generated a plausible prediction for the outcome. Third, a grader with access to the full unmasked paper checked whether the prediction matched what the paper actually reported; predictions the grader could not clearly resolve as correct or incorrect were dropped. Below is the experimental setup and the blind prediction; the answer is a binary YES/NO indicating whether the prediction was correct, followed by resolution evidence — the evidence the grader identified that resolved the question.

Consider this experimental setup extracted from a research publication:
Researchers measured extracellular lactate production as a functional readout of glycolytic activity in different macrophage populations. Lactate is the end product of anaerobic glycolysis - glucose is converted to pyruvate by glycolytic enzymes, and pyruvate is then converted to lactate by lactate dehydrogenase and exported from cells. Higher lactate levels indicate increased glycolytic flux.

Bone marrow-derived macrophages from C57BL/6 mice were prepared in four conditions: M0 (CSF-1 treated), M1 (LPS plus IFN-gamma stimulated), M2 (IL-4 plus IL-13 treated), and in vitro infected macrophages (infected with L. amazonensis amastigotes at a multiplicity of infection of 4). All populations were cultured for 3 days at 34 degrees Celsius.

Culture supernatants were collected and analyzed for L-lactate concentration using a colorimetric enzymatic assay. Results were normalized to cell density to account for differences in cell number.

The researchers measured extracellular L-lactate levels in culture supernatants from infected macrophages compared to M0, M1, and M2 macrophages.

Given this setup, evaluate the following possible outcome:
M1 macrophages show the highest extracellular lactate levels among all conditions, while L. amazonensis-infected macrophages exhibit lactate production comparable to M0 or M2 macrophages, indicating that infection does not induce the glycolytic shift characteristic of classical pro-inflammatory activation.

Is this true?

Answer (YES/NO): NO